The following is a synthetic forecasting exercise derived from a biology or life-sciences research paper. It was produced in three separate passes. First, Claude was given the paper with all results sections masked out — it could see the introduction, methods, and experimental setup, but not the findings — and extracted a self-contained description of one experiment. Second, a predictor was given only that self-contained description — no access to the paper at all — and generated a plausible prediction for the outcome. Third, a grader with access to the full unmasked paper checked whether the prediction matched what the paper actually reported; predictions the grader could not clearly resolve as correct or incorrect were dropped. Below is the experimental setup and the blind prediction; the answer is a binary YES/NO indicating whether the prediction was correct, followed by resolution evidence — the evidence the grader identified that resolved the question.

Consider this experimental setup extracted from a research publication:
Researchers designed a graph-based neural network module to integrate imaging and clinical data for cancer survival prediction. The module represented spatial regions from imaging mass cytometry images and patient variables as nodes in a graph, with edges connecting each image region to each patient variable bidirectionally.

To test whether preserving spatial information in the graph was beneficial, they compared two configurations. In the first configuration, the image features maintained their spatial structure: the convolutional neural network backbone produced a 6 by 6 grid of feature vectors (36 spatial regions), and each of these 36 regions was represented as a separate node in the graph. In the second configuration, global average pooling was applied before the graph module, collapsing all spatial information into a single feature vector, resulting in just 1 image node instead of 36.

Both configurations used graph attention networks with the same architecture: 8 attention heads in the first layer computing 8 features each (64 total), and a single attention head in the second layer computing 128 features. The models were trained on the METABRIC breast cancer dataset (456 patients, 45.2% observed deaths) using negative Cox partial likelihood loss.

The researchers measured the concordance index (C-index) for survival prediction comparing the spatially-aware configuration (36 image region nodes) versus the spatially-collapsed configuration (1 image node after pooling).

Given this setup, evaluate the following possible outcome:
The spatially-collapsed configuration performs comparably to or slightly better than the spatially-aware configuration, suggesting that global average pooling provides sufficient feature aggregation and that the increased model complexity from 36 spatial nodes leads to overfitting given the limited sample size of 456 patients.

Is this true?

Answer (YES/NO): NO